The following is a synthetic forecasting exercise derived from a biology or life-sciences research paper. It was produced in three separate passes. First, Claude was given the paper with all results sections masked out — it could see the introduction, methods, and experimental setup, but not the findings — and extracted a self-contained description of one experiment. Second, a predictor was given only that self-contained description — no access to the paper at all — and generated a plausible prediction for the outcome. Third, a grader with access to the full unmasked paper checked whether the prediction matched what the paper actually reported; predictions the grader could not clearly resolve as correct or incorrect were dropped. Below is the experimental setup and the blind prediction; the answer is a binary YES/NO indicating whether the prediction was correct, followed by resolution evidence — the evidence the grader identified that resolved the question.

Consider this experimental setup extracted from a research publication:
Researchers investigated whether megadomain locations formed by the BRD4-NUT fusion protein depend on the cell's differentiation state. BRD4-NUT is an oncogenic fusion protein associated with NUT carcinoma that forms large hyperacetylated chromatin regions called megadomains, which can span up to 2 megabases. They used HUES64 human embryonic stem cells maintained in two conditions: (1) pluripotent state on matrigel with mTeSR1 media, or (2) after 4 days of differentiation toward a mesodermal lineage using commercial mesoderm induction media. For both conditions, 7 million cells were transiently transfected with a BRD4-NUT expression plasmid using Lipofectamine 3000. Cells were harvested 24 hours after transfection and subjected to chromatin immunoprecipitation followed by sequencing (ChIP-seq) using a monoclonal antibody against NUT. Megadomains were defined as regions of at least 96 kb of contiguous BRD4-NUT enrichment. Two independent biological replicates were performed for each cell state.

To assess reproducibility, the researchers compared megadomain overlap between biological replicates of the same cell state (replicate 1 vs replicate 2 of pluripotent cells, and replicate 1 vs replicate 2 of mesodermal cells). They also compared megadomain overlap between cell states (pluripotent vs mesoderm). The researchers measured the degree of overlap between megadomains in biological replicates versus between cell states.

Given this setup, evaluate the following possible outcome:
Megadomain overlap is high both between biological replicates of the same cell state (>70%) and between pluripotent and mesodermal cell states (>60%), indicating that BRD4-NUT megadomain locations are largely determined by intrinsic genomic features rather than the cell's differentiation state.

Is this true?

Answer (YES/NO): NO